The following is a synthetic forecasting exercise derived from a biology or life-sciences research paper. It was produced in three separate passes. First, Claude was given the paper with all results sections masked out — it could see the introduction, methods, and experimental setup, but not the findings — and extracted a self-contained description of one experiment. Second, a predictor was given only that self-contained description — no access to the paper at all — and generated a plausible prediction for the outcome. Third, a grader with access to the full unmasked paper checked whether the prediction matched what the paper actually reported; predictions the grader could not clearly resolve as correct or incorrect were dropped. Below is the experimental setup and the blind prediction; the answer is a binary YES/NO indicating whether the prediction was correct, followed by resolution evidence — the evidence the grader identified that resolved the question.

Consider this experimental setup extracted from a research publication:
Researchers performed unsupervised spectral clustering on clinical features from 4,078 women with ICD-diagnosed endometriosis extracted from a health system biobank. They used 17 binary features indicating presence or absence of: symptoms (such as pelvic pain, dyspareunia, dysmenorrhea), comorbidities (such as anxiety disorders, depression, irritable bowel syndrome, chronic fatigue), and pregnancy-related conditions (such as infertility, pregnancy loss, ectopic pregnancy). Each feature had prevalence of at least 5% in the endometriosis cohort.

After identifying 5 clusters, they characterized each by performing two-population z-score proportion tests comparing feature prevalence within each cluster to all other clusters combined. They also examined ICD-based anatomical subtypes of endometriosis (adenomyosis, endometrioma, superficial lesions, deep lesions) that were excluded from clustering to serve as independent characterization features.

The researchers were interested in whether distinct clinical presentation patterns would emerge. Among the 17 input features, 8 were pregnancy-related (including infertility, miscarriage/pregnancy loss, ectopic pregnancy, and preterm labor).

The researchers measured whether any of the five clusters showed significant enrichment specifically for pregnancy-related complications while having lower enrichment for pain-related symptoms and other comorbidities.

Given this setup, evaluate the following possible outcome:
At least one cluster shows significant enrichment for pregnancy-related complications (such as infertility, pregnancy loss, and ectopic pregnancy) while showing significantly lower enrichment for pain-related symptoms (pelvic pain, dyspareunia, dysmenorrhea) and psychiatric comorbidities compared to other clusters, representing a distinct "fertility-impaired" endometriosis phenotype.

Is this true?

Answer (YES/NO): NO